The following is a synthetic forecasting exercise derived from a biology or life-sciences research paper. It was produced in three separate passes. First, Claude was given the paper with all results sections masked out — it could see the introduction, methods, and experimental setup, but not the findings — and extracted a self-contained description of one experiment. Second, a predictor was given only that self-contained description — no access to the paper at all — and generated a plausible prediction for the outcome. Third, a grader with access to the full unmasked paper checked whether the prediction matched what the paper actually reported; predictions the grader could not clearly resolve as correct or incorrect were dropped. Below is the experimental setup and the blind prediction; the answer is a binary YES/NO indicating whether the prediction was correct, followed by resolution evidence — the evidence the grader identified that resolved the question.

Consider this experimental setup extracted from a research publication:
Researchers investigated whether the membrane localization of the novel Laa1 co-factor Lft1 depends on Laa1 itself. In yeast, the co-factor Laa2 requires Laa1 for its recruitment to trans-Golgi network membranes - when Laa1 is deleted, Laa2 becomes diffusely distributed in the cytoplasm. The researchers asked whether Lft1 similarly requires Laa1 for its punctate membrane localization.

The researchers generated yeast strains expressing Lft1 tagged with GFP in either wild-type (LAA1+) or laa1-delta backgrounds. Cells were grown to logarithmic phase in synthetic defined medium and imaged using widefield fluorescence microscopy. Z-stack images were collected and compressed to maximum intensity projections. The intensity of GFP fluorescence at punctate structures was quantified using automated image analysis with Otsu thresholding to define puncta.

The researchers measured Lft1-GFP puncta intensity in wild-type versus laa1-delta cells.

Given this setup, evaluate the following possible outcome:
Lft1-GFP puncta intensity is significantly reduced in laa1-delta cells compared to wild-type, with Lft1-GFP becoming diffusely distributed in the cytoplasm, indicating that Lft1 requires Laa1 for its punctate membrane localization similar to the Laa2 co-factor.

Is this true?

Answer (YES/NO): NO